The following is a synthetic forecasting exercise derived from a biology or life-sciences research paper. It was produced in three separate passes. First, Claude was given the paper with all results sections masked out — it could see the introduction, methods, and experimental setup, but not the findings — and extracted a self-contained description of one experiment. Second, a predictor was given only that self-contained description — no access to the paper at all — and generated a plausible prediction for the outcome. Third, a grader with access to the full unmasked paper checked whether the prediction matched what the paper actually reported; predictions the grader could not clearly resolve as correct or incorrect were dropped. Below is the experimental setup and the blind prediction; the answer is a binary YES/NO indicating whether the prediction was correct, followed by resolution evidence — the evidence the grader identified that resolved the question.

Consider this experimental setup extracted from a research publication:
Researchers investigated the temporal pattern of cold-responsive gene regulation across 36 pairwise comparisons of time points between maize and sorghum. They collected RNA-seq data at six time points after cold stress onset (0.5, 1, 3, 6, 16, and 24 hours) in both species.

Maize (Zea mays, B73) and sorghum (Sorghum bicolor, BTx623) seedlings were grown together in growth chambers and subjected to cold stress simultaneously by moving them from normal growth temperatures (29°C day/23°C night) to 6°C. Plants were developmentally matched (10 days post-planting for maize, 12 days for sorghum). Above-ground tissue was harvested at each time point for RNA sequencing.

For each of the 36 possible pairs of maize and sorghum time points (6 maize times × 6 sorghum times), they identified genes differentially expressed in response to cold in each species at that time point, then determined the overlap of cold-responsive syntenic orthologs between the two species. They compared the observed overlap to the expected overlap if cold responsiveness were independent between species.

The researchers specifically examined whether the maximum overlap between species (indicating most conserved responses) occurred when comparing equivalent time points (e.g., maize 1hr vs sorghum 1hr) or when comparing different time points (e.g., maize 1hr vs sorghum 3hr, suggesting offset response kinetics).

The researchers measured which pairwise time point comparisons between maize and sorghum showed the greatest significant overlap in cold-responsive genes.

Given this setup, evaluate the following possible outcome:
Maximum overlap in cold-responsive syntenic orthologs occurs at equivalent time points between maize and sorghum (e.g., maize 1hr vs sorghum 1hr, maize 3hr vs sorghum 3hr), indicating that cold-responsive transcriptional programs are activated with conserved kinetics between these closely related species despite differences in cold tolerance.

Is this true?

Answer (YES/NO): YES